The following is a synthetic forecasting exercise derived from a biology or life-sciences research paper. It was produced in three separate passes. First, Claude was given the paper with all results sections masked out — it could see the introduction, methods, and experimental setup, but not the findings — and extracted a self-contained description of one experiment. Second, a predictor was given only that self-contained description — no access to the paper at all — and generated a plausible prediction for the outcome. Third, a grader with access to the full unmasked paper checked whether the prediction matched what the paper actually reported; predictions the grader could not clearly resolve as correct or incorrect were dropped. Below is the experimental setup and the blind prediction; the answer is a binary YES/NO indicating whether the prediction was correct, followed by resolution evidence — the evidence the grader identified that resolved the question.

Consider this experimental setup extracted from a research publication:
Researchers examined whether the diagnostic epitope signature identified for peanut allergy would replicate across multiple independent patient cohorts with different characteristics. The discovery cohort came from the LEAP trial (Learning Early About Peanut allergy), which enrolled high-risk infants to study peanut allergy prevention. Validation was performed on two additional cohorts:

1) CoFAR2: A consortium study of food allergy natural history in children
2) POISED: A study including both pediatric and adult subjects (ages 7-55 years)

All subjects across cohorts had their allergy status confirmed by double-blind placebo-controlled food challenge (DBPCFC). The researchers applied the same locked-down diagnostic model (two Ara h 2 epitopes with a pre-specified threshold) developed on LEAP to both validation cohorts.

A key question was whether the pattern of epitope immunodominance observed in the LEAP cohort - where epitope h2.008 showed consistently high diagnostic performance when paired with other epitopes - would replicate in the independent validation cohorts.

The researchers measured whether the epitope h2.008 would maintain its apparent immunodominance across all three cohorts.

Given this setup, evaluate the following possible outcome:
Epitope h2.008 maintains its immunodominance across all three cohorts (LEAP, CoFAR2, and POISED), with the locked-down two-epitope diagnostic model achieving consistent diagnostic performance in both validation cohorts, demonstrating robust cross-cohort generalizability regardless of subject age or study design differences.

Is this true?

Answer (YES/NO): YES